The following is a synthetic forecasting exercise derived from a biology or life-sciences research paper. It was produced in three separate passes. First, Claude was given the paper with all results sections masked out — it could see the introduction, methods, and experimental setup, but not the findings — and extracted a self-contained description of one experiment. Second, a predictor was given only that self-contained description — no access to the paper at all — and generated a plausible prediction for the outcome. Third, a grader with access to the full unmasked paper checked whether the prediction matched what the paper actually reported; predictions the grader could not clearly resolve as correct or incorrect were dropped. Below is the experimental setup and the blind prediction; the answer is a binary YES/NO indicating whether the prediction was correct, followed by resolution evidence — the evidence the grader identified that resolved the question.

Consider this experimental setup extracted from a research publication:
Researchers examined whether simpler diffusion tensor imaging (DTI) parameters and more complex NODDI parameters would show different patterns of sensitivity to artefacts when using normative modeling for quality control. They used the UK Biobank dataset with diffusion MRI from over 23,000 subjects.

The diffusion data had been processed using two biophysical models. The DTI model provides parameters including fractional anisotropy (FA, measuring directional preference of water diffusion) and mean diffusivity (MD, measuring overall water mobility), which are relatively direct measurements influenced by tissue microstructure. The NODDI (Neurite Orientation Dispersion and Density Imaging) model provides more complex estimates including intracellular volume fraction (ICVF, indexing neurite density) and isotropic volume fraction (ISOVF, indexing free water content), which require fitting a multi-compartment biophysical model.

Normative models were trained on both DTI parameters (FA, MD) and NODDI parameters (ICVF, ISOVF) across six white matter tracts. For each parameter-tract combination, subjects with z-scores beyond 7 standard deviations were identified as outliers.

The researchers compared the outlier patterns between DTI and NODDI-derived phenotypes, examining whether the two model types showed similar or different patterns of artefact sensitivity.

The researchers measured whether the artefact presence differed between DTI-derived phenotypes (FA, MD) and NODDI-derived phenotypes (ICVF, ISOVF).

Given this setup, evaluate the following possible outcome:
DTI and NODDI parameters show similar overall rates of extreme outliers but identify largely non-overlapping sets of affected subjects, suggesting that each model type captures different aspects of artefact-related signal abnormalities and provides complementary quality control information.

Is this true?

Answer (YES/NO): NO